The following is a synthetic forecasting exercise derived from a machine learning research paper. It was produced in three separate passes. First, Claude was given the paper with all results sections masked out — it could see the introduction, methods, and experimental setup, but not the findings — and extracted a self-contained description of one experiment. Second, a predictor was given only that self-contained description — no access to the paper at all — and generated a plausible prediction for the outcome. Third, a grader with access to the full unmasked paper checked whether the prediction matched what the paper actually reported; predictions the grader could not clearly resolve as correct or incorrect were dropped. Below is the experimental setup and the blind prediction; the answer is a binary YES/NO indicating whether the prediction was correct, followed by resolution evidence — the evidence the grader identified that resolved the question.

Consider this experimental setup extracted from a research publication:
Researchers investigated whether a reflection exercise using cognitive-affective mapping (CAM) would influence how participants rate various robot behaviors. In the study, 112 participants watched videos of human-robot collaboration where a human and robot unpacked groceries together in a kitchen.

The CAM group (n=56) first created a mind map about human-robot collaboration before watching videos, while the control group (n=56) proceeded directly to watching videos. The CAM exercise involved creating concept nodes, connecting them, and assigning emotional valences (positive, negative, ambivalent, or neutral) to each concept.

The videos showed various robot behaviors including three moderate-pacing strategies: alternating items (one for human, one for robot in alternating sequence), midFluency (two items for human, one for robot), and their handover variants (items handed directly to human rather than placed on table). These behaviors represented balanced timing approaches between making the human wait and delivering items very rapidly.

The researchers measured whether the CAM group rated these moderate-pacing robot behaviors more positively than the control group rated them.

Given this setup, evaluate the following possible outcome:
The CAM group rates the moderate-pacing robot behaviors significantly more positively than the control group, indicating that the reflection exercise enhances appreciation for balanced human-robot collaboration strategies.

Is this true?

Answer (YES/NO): NO